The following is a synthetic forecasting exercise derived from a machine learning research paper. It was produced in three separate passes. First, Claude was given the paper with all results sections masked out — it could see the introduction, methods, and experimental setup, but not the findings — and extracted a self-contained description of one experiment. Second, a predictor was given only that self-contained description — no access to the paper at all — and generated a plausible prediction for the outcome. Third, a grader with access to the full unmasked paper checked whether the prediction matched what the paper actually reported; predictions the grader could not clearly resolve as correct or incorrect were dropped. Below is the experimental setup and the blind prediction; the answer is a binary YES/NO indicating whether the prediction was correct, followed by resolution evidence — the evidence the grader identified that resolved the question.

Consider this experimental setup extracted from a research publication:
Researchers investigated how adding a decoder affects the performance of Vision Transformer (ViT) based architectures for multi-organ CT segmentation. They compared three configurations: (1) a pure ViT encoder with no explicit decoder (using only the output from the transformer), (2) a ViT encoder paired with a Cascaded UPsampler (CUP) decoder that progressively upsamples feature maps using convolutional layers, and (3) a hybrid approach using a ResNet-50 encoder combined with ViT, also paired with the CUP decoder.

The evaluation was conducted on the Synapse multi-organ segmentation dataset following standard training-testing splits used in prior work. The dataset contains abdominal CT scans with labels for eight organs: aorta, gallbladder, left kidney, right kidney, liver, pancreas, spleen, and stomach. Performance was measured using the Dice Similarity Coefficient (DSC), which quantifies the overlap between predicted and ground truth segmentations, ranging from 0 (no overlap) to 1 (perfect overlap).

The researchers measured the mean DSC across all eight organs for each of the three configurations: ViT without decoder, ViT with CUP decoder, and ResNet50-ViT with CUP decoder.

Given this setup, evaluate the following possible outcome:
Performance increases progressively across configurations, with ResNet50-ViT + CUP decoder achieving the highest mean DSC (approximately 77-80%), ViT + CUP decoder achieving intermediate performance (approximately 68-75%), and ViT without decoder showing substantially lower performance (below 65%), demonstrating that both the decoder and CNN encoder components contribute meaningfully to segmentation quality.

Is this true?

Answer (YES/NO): NO